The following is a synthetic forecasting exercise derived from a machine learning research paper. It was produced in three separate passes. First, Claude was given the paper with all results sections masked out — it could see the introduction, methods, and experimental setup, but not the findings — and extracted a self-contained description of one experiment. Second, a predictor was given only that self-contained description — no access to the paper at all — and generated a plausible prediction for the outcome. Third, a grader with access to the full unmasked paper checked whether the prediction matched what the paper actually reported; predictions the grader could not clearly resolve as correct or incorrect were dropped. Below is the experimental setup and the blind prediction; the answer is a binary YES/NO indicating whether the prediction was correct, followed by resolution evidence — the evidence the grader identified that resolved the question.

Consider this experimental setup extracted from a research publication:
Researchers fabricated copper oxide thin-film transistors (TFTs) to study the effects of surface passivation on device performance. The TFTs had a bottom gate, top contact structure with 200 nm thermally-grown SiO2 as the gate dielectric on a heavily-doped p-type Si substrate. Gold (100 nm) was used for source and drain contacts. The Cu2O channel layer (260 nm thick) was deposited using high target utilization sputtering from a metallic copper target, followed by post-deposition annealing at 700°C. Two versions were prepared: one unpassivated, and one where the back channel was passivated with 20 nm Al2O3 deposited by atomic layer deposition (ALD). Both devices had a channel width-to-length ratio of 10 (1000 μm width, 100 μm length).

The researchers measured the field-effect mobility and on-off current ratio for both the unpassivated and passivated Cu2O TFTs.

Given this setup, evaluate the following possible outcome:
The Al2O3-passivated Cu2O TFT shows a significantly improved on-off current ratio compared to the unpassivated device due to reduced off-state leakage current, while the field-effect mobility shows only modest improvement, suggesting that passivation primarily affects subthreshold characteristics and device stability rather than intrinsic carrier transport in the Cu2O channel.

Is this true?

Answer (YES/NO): NO